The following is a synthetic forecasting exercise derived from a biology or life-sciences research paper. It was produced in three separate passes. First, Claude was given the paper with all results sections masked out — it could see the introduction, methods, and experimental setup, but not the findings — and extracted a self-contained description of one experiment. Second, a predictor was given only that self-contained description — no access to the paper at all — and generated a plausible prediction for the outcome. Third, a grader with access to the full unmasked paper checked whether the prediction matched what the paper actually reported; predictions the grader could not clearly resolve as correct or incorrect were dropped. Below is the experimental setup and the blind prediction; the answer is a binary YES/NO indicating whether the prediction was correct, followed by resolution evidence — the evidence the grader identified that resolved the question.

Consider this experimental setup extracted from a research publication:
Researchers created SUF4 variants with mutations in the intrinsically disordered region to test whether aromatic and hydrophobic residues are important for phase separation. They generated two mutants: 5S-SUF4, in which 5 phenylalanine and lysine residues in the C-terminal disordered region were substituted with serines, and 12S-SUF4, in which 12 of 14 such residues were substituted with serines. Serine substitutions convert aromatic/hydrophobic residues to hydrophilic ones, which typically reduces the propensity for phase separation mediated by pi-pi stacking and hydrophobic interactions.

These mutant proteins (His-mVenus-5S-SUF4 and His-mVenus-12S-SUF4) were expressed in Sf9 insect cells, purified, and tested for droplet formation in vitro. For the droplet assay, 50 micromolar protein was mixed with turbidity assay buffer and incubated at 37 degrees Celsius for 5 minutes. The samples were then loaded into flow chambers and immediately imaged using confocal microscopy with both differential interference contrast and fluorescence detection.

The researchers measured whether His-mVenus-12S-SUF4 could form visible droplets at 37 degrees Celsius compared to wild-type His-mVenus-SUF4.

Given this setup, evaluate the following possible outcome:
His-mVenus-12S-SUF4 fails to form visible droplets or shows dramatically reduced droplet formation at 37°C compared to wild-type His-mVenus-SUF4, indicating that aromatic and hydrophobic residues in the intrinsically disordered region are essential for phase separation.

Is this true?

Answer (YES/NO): YES